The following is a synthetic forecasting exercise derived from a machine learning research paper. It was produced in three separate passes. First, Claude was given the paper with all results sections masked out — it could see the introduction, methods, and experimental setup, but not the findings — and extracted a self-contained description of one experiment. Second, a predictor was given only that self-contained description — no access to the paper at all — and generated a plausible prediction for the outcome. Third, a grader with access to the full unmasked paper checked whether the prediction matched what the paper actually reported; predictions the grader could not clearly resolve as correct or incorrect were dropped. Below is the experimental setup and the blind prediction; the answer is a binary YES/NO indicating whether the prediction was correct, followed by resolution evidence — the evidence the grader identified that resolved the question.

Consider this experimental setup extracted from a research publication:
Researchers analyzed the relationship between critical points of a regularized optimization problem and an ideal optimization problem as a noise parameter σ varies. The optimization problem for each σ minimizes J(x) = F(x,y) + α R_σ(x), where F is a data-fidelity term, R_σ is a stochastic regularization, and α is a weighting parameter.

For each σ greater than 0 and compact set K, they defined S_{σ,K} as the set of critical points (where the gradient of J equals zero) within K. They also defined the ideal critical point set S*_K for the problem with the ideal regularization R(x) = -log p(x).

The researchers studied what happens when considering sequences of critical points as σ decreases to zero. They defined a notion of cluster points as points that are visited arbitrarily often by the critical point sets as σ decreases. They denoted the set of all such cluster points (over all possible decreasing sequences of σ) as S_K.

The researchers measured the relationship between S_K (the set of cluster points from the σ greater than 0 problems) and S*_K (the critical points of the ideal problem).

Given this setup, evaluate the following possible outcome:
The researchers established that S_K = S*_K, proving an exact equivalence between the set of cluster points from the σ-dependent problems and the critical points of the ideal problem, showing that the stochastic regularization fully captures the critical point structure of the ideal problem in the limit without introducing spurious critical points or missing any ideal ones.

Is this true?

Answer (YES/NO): NO